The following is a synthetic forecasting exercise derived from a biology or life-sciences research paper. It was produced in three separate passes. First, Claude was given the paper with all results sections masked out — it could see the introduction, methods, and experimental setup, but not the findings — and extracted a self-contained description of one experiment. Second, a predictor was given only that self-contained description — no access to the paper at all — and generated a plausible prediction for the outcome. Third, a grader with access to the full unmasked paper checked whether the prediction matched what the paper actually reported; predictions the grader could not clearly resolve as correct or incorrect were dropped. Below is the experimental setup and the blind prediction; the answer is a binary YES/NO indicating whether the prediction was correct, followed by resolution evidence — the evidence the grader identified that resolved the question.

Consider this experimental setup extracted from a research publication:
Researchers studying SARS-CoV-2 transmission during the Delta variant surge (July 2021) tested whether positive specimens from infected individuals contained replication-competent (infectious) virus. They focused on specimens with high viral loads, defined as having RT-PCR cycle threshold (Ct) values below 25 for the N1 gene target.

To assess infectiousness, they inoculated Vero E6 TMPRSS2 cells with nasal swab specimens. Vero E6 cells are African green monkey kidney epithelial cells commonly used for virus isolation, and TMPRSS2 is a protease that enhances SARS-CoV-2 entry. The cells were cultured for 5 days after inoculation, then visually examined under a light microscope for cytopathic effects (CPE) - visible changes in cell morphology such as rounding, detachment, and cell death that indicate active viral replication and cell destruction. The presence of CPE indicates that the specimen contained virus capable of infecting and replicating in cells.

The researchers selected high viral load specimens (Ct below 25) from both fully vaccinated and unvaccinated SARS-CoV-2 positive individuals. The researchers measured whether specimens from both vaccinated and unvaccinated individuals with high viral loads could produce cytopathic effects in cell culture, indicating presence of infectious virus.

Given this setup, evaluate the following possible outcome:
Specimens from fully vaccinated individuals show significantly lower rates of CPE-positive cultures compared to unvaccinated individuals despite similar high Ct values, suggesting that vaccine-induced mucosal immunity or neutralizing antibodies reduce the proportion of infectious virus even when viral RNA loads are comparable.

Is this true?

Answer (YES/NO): NO